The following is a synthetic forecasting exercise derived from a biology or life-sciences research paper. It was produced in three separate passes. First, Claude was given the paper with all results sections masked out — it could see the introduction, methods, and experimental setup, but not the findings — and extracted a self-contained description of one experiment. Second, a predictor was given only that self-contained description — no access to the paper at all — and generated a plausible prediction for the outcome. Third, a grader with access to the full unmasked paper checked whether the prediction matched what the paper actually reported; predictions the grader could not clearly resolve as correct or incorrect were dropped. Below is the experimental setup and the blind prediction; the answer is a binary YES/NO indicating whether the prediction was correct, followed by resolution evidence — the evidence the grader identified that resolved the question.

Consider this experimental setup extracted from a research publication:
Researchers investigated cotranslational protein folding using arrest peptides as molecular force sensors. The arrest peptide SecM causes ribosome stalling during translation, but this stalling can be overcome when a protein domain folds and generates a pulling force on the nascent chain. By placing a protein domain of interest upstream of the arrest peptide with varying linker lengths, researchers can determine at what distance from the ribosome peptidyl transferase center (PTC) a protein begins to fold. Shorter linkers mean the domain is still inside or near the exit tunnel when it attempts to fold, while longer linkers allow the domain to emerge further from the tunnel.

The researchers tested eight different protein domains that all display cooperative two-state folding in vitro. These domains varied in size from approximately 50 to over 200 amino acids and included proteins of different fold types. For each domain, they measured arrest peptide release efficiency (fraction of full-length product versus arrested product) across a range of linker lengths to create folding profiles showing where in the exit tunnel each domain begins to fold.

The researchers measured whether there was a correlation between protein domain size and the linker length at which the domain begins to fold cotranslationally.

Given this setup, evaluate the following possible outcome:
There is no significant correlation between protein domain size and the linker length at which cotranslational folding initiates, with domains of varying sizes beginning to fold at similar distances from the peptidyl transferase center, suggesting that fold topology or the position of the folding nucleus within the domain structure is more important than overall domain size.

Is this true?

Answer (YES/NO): NO